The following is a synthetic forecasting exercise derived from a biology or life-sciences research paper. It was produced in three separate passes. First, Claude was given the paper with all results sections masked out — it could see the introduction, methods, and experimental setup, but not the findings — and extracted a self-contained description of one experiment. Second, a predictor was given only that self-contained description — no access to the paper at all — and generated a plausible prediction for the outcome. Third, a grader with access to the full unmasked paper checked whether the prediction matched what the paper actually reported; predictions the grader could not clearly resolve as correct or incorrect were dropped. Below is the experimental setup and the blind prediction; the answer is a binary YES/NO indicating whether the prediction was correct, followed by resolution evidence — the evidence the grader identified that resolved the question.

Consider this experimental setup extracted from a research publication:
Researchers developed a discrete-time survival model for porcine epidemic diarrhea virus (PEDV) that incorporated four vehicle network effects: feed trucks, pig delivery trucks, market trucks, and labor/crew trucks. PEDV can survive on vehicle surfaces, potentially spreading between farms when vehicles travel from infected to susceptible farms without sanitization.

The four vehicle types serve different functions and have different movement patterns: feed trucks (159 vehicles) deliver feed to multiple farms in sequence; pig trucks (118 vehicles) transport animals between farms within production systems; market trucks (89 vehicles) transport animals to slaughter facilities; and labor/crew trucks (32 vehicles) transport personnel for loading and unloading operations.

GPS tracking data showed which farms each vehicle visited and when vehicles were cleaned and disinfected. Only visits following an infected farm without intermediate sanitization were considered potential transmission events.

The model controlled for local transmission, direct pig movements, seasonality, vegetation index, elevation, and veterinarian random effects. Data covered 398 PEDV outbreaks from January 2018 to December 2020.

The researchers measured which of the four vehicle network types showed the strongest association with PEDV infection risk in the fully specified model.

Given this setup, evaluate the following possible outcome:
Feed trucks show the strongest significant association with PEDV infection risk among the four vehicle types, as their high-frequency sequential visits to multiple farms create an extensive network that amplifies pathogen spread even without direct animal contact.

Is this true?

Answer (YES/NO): NO